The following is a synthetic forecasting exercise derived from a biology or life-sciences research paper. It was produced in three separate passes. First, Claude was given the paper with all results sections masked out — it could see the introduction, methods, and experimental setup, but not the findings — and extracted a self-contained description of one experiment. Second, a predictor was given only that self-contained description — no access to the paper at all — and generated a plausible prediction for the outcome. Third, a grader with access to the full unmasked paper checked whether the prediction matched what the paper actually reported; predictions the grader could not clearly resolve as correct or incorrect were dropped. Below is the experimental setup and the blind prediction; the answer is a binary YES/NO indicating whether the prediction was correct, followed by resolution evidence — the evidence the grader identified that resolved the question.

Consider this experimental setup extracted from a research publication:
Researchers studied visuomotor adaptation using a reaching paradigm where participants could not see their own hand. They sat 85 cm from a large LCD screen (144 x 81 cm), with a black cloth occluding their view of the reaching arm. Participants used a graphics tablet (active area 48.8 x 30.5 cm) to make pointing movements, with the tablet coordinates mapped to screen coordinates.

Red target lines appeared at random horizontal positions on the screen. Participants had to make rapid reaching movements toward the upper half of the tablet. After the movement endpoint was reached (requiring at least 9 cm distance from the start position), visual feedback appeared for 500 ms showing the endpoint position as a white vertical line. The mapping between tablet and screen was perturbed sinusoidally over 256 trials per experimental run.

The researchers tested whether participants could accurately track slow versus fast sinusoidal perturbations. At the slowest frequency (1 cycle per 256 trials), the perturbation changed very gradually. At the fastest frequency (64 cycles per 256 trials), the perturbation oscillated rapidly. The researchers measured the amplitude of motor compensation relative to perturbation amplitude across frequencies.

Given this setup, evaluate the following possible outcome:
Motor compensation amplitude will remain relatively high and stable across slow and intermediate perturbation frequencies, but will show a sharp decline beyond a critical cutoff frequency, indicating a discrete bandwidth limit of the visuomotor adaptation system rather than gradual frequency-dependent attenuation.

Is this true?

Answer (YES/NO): NO